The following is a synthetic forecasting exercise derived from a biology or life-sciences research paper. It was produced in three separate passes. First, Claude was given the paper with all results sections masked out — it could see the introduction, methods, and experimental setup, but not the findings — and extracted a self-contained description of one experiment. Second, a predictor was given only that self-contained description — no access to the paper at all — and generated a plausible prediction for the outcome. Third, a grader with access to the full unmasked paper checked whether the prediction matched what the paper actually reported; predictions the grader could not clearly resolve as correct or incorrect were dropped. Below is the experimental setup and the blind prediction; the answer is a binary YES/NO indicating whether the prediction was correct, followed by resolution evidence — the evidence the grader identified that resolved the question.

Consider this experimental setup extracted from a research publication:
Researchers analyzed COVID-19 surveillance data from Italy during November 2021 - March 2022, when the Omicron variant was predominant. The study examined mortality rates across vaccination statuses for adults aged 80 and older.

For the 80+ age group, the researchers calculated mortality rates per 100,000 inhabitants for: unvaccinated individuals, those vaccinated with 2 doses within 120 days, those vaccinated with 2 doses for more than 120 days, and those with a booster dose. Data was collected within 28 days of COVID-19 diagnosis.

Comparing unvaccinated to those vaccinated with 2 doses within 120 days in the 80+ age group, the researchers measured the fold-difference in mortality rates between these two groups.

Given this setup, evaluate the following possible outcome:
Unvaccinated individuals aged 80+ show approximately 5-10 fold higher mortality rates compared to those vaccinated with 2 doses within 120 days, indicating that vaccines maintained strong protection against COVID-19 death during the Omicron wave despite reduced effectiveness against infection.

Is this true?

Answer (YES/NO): YES